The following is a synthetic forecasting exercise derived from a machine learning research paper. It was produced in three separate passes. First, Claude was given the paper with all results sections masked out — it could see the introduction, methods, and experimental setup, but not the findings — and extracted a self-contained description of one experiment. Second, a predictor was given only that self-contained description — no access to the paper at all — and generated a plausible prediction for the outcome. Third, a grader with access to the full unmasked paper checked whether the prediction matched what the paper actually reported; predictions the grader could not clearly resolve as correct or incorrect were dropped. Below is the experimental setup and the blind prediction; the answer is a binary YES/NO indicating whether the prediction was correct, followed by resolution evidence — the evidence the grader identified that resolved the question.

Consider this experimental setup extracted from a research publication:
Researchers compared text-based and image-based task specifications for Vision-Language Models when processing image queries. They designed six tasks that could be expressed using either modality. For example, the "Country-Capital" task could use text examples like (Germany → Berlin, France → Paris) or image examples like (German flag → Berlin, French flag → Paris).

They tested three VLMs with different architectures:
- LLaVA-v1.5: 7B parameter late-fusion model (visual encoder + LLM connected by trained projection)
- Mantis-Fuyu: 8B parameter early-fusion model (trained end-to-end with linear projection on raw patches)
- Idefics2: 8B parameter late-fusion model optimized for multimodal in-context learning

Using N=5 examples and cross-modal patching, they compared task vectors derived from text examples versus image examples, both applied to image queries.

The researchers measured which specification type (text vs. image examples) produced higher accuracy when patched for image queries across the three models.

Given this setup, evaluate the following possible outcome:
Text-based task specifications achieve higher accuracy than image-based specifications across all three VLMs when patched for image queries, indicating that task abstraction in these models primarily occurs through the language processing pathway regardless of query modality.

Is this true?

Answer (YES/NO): YES